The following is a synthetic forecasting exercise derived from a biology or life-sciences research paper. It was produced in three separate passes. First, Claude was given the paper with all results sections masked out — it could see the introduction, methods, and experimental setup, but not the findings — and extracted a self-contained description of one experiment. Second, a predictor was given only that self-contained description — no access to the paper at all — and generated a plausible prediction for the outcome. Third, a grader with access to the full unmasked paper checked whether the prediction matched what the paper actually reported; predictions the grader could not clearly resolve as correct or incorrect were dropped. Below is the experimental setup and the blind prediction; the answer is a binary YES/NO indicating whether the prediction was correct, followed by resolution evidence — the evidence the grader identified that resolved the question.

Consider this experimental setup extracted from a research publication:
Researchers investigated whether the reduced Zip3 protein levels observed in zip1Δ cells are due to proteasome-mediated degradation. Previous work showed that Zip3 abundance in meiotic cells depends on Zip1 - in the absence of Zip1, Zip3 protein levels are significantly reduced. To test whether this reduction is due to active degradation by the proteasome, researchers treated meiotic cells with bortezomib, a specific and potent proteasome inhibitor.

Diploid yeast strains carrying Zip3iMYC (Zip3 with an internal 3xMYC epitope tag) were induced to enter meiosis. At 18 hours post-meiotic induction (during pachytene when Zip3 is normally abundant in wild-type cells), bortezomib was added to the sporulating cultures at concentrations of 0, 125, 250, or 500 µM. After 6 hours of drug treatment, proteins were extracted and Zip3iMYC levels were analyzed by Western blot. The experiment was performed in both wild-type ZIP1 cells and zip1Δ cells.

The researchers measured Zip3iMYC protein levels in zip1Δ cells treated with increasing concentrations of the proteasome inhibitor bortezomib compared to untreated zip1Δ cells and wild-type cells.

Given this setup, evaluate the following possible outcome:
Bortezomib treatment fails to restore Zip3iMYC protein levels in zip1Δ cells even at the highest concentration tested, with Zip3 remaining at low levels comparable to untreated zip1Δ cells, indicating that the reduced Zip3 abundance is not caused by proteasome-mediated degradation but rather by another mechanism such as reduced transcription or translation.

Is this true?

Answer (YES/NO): NO